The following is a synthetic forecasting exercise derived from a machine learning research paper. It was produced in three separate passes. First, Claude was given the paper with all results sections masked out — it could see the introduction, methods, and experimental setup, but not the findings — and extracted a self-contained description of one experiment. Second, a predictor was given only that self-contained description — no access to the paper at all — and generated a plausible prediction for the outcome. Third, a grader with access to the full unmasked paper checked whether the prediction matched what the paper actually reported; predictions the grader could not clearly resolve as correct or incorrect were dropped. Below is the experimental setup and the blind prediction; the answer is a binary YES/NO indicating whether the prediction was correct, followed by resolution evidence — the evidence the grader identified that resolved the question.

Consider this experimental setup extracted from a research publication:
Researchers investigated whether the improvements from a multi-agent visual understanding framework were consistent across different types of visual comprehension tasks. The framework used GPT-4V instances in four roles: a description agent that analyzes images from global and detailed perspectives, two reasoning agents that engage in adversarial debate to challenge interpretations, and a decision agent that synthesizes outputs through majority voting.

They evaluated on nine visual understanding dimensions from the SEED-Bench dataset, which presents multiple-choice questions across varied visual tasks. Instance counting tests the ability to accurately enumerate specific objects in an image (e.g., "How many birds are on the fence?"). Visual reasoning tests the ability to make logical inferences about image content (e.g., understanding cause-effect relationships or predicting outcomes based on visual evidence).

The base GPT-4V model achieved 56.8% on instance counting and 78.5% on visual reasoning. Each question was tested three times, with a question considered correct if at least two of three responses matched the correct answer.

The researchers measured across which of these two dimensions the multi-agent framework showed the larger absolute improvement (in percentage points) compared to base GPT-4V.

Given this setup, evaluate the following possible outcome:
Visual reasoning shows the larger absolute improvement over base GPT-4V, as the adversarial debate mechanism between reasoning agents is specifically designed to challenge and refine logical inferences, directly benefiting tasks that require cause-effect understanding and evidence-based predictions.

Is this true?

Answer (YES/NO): NO